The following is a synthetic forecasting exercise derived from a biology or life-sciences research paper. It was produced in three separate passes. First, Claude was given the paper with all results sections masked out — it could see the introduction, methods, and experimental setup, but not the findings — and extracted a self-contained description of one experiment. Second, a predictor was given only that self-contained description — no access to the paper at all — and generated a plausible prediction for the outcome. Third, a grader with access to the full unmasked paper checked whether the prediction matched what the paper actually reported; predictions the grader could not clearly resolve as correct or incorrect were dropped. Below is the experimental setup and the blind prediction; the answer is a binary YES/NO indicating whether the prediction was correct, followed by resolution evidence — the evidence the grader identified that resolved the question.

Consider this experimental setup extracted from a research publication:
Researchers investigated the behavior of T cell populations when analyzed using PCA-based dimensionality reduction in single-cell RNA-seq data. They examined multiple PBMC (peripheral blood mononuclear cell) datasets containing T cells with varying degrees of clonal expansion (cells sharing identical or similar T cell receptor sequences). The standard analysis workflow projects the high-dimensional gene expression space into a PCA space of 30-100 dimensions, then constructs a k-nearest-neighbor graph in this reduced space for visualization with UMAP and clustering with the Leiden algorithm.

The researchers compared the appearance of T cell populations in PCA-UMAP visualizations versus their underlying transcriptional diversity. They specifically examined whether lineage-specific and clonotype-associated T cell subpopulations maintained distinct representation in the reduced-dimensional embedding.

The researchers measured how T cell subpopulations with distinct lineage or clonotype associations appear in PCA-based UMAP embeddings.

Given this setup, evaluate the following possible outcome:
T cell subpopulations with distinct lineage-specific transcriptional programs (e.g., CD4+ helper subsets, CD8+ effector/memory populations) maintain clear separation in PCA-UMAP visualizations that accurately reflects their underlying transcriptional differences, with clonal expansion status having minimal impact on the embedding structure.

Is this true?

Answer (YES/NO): NO